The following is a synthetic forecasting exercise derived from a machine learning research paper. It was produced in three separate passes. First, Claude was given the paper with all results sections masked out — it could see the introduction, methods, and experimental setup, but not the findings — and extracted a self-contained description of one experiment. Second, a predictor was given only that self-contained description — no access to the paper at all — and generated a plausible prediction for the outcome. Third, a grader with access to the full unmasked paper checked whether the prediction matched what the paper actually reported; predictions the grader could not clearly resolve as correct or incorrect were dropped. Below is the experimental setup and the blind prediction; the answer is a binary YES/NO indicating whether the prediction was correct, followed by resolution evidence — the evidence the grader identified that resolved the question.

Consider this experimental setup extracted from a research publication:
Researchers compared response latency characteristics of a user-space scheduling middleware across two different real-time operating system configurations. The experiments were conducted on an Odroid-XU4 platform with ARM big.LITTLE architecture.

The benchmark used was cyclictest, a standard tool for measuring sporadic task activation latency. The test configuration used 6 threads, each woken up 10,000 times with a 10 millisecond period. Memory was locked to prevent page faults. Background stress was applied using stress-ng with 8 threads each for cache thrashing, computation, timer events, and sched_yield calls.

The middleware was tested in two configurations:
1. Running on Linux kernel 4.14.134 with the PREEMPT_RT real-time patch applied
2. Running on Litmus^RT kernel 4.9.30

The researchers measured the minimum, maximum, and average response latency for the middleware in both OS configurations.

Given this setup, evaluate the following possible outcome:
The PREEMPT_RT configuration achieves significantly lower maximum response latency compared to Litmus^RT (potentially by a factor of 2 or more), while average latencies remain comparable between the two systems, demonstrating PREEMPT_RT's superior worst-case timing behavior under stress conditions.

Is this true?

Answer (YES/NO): NO